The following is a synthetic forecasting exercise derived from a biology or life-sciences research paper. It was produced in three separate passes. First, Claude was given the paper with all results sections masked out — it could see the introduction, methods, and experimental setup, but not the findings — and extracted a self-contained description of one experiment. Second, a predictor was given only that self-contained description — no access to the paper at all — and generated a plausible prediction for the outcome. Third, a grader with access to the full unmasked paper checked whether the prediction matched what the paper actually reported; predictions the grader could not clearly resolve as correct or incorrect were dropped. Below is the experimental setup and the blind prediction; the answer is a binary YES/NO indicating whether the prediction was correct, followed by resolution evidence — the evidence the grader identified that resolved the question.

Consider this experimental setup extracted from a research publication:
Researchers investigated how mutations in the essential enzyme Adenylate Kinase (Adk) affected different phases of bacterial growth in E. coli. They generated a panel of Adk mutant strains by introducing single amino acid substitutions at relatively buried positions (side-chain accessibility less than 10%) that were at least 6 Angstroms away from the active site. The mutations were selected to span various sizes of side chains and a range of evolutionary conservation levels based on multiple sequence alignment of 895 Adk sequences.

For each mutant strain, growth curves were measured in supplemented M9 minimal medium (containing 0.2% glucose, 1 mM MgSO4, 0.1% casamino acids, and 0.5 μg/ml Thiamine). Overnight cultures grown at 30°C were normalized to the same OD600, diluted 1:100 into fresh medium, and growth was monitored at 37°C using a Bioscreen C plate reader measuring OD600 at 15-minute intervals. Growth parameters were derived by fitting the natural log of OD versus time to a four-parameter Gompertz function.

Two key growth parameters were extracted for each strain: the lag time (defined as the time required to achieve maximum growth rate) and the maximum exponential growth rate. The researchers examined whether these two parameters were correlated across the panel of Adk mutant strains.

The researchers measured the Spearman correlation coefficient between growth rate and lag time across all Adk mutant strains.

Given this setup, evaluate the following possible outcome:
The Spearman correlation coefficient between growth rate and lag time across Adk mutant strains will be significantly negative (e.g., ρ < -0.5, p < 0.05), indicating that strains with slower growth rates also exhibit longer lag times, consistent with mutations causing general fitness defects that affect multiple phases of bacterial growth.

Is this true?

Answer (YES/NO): NO